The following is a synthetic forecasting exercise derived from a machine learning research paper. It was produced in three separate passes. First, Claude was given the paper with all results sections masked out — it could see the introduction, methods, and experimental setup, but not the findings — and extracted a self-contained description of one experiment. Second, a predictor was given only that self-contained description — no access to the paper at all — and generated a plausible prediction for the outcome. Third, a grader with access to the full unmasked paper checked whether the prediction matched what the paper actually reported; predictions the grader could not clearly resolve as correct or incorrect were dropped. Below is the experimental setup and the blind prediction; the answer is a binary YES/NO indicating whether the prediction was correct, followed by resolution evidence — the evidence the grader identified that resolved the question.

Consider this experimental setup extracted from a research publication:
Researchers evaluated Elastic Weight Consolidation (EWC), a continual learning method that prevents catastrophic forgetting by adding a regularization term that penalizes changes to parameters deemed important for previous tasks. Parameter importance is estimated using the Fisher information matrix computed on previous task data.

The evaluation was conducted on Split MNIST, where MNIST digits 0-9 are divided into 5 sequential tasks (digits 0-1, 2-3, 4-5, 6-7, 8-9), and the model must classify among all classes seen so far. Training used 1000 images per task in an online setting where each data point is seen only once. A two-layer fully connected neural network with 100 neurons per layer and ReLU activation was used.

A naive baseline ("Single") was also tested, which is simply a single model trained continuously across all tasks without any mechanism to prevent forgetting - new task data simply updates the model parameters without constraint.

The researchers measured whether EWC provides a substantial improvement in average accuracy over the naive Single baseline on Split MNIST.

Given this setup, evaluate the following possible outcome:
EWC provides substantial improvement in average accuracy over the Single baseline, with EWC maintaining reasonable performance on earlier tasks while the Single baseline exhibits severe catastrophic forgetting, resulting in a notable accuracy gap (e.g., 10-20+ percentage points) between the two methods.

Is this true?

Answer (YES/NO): NO